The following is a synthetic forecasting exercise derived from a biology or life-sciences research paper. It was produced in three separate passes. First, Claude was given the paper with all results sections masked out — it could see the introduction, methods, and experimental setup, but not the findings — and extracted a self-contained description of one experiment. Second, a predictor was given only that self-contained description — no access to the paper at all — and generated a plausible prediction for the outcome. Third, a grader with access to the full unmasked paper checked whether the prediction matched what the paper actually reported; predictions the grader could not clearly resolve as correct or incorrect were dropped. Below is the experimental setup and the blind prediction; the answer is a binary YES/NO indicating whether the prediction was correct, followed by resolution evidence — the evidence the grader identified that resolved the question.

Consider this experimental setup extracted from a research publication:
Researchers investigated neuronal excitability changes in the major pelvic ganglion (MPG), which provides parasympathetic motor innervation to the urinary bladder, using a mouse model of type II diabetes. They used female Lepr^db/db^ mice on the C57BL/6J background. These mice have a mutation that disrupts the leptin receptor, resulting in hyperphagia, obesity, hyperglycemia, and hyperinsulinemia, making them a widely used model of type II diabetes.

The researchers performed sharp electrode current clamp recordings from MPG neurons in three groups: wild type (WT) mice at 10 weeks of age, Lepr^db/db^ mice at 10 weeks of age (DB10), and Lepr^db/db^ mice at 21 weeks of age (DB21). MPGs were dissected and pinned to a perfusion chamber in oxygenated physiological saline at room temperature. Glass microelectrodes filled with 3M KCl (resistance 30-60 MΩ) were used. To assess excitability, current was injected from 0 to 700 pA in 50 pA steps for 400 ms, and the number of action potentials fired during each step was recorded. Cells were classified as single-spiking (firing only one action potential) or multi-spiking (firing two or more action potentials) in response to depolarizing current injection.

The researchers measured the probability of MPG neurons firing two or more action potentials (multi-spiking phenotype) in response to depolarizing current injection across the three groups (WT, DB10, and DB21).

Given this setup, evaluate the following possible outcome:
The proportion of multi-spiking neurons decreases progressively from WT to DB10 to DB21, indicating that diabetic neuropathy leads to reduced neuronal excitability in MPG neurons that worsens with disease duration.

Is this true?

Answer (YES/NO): NO